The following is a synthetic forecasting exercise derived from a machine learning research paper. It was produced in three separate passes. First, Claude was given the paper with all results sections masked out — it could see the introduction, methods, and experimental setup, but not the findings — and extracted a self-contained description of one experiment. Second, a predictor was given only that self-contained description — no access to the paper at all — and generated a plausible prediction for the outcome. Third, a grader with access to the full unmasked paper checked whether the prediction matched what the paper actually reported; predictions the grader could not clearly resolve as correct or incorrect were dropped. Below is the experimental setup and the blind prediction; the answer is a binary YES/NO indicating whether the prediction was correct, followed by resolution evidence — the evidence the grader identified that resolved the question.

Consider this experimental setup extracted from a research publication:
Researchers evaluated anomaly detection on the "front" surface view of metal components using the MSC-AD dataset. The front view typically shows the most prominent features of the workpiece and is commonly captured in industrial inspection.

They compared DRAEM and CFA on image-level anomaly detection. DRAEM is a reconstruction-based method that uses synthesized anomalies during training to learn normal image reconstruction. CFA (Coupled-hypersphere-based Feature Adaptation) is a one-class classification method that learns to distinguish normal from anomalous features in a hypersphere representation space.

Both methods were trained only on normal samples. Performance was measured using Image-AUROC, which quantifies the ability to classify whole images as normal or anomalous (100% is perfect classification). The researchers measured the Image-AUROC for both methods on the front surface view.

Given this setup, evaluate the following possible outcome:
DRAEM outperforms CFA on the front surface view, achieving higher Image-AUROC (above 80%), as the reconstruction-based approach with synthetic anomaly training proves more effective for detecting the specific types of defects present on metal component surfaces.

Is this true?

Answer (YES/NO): NO